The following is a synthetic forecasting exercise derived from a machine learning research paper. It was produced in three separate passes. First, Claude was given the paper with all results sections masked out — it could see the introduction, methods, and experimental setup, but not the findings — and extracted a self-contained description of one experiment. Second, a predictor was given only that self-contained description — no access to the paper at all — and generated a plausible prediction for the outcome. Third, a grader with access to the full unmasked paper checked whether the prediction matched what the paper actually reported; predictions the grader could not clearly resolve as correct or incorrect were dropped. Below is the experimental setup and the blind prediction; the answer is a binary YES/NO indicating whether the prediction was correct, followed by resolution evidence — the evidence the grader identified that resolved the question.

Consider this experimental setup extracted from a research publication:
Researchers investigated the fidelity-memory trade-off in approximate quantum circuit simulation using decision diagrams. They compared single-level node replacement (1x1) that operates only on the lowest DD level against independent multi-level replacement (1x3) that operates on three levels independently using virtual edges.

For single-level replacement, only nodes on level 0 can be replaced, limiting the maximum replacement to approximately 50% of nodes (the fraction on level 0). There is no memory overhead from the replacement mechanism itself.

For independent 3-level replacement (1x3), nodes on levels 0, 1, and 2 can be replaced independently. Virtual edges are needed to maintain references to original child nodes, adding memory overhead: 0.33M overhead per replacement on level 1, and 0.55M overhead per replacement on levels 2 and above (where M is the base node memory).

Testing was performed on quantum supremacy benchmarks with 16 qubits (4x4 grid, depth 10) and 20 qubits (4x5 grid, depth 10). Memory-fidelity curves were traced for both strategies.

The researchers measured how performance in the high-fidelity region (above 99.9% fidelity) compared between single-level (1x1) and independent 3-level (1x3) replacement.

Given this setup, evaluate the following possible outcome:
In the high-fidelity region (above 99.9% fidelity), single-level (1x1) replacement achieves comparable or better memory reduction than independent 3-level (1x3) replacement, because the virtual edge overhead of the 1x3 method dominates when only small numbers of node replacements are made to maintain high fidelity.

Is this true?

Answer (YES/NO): YES